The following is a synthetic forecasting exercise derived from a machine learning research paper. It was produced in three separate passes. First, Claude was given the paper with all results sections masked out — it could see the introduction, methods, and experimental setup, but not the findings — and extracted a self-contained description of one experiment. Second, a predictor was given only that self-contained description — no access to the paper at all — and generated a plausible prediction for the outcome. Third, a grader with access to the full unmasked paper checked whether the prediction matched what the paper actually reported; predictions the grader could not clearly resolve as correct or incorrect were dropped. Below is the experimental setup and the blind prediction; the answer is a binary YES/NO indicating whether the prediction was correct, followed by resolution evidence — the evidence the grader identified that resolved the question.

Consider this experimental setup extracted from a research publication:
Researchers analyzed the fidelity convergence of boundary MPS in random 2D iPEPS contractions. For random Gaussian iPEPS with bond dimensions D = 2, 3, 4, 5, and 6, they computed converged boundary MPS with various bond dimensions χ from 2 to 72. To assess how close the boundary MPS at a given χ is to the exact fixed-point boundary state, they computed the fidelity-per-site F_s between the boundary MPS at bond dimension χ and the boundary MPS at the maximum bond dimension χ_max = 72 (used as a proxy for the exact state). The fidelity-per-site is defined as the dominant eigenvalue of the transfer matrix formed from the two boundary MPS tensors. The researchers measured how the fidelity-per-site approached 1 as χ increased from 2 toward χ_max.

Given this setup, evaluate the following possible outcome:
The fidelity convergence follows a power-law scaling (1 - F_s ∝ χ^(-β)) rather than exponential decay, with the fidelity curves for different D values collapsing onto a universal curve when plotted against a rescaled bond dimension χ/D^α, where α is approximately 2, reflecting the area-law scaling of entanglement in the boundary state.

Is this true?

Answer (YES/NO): NO